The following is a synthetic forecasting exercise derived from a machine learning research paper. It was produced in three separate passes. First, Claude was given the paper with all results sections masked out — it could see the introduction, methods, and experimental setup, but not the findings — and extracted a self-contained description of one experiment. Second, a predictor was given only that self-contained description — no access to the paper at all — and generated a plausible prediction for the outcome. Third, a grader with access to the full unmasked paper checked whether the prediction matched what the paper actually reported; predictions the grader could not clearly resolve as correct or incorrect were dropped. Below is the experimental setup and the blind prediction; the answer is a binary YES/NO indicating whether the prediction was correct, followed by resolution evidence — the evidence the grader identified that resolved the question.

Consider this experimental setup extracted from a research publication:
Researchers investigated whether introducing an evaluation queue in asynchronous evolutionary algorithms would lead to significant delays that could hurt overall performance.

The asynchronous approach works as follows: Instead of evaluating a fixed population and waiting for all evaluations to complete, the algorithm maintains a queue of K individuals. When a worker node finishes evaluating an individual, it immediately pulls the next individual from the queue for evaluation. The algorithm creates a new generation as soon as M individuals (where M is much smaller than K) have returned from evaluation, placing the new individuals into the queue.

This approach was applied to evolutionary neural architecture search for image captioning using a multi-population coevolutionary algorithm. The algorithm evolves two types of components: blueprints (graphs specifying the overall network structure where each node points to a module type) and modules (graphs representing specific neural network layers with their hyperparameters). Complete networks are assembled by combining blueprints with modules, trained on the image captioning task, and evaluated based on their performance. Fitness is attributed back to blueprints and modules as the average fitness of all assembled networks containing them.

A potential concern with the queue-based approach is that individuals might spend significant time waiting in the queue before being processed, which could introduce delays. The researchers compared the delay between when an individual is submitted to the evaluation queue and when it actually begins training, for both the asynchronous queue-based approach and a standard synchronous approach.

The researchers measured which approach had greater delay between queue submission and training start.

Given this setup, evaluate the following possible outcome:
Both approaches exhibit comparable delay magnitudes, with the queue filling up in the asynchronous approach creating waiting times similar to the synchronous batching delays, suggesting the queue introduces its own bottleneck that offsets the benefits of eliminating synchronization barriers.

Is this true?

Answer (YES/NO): NO